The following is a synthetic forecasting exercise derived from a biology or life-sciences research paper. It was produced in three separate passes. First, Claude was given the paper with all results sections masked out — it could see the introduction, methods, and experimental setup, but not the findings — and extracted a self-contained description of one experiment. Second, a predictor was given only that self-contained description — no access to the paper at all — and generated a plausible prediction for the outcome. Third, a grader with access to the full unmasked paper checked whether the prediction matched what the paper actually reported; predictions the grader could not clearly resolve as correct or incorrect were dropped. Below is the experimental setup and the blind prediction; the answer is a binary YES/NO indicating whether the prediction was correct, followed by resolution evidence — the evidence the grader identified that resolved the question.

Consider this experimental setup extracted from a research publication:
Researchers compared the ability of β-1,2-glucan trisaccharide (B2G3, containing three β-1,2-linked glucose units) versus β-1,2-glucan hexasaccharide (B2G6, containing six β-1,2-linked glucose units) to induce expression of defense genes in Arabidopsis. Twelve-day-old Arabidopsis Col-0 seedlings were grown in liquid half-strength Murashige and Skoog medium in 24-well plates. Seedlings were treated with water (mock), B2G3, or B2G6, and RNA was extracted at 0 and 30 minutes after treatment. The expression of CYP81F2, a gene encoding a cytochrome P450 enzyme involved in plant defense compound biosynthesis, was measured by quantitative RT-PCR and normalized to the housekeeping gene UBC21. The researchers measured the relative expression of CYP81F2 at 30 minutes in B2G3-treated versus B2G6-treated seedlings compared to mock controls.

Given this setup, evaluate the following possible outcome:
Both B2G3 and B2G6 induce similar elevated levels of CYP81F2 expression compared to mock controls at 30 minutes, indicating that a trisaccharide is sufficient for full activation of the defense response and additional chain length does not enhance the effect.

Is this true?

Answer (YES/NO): YES